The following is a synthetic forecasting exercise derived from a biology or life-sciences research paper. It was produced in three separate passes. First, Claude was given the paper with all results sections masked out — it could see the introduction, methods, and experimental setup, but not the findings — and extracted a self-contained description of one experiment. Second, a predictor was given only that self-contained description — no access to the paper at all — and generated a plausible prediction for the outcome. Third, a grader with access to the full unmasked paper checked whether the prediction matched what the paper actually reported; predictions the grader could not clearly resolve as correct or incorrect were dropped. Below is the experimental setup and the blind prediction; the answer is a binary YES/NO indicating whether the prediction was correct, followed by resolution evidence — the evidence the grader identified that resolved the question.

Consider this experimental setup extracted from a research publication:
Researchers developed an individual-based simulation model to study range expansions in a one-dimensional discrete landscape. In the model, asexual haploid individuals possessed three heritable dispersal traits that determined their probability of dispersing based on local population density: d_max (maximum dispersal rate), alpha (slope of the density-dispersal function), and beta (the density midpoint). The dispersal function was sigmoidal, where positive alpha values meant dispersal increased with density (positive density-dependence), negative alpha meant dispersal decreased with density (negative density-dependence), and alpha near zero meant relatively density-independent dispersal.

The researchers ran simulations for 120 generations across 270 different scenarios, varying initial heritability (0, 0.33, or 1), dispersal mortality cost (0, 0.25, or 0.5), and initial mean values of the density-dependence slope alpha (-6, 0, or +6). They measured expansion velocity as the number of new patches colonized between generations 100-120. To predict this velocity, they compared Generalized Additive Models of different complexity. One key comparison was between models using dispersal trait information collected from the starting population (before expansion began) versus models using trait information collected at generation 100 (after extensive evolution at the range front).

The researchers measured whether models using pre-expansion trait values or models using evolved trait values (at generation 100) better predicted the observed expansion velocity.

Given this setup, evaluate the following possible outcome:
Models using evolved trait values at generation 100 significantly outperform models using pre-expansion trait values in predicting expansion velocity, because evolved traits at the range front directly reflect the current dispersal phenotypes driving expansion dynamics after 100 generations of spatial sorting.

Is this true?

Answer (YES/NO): YES